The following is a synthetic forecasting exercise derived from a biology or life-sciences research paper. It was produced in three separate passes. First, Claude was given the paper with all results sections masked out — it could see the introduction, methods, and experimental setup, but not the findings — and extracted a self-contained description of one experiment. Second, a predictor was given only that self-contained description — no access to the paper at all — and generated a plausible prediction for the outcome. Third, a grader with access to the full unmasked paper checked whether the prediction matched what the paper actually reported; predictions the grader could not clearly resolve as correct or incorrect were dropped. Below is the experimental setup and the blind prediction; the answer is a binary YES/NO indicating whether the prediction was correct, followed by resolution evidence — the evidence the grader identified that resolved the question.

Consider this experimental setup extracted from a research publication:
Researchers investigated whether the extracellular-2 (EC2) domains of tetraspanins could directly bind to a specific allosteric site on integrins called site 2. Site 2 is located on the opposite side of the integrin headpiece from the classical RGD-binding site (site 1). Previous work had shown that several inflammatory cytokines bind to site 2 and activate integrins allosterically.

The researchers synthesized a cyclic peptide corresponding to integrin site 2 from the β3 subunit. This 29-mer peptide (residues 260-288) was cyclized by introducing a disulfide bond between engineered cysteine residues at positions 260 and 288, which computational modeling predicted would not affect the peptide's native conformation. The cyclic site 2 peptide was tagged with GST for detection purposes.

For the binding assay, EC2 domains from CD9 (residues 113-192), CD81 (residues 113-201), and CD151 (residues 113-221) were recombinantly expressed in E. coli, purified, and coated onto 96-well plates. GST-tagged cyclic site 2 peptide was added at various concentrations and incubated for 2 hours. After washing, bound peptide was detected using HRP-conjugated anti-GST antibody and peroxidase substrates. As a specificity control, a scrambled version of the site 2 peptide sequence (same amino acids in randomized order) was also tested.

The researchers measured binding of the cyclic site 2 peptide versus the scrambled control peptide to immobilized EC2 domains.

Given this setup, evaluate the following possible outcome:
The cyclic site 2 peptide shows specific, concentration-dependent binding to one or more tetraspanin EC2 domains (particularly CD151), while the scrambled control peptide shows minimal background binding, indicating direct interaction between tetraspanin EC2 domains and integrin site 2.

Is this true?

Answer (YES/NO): NO